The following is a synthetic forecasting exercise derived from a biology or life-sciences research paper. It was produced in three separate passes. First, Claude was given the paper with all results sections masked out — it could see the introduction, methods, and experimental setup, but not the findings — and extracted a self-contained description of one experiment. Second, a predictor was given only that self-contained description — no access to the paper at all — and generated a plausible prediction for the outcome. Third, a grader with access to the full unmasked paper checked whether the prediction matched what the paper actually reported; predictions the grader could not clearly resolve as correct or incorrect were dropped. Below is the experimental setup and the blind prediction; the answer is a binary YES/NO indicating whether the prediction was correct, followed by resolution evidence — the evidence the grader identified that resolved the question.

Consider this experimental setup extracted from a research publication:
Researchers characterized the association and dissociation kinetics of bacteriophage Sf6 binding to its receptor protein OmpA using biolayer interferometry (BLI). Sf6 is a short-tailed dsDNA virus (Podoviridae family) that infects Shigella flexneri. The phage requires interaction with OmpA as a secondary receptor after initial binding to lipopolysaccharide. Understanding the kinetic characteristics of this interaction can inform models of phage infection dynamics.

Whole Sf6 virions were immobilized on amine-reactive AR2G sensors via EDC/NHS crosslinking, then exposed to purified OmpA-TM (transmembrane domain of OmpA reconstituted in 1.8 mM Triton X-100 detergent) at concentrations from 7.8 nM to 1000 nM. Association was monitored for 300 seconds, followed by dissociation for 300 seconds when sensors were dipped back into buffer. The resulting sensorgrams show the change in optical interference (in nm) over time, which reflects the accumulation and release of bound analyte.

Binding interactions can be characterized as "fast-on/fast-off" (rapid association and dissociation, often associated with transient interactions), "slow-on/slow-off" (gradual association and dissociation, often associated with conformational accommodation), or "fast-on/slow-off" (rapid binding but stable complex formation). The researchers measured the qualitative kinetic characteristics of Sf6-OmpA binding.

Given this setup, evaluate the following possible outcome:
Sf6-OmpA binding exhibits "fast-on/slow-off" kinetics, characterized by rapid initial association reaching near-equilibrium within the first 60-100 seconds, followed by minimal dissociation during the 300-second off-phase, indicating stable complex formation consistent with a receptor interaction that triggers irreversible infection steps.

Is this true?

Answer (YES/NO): YES